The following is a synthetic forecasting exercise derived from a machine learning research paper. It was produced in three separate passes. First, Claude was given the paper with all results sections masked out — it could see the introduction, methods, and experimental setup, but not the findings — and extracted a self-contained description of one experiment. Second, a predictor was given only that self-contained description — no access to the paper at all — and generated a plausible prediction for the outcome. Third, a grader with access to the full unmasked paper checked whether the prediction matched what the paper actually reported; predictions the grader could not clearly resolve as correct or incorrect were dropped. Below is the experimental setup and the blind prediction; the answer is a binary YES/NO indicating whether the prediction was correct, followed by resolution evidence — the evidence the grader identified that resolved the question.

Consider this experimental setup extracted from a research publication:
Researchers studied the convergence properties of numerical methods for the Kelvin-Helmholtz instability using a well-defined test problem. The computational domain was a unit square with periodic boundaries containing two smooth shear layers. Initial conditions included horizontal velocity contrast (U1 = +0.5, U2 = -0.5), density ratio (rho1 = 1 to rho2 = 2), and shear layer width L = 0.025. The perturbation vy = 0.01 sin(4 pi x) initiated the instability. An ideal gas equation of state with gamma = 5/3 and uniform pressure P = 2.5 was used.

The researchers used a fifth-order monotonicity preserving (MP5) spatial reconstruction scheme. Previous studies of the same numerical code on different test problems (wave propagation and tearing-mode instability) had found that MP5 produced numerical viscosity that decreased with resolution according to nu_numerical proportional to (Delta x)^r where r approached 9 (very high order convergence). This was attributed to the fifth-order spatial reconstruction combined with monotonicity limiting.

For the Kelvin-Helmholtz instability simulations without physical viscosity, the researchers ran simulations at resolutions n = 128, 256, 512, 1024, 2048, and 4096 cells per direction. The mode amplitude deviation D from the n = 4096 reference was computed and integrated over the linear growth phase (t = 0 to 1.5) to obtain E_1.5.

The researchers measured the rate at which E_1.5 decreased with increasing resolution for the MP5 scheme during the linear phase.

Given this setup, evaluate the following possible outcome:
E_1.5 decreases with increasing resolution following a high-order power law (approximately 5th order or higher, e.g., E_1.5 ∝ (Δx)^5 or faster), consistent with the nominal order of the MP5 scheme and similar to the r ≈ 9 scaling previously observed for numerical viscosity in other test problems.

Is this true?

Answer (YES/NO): NO